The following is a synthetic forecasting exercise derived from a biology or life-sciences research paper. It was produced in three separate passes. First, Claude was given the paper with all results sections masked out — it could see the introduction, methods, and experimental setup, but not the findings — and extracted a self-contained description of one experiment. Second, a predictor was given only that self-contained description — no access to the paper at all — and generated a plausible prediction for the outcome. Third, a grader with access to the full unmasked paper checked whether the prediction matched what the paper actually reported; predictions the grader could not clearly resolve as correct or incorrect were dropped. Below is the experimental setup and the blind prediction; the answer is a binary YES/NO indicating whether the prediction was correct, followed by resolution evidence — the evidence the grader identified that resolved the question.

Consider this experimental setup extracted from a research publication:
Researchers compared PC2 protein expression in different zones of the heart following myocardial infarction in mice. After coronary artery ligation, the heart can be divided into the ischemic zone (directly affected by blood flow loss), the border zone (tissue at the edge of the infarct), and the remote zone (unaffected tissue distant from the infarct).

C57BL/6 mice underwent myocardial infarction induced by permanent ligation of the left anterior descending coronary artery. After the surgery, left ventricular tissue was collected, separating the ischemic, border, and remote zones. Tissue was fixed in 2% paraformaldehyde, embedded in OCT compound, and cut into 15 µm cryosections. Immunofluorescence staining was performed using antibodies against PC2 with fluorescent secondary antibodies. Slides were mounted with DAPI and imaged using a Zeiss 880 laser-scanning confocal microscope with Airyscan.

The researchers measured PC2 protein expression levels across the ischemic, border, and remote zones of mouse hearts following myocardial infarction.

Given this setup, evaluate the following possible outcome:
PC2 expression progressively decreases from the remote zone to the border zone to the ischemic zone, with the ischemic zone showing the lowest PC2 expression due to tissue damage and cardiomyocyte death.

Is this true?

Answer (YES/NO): NO